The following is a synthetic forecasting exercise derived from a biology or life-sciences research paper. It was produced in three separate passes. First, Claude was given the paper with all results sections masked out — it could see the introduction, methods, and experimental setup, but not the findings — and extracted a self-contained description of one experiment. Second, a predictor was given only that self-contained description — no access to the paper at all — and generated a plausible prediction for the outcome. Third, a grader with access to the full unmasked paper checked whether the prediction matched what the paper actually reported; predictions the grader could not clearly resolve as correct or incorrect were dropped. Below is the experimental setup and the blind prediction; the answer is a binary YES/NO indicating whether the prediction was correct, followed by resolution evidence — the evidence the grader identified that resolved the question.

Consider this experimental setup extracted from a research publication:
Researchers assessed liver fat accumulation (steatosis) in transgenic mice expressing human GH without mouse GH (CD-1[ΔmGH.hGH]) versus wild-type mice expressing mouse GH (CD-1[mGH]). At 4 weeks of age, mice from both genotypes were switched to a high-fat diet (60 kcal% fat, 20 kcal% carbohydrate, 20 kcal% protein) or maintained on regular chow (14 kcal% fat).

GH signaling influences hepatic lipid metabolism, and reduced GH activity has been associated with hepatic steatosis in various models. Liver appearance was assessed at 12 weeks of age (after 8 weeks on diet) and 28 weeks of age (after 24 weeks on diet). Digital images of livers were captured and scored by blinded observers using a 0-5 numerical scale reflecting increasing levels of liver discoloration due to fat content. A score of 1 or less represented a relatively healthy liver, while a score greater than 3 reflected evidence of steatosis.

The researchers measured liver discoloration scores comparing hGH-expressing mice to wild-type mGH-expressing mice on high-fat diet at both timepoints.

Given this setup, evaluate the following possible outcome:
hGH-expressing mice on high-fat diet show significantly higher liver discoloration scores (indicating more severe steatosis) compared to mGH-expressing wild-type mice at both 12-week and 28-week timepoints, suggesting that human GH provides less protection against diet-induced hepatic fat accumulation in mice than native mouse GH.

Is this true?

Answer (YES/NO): NO